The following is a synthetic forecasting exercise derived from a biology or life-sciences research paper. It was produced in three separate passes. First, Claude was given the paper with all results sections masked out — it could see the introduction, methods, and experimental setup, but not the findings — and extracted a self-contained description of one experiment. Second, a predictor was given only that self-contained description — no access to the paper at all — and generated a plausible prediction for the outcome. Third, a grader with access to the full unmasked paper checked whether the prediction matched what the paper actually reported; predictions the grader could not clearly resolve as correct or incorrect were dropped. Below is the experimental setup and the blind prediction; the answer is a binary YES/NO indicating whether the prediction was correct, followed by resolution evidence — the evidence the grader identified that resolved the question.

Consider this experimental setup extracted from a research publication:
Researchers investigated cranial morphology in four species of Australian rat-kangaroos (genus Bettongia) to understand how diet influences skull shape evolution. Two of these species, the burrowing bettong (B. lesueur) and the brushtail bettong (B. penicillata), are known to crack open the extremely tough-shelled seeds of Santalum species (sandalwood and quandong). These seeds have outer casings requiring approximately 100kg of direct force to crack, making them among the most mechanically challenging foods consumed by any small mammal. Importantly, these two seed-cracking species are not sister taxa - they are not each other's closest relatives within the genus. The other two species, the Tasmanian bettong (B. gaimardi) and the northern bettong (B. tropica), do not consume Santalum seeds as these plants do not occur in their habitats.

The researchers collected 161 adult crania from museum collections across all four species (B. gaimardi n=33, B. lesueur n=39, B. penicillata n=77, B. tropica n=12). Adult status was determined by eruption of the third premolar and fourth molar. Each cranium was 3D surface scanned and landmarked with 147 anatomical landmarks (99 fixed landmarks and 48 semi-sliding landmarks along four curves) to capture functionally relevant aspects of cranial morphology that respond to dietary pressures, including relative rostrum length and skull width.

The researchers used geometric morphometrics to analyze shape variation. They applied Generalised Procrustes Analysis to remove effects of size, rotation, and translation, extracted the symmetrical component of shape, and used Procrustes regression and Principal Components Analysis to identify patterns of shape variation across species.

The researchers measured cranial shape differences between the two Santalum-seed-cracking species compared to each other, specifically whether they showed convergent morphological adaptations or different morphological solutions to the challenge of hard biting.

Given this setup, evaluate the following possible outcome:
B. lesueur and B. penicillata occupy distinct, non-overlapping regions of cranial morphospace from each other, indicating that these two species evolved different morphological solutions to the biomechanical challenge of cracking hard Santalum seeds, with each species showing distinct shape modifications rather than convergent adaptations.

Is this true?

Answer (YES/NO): YES